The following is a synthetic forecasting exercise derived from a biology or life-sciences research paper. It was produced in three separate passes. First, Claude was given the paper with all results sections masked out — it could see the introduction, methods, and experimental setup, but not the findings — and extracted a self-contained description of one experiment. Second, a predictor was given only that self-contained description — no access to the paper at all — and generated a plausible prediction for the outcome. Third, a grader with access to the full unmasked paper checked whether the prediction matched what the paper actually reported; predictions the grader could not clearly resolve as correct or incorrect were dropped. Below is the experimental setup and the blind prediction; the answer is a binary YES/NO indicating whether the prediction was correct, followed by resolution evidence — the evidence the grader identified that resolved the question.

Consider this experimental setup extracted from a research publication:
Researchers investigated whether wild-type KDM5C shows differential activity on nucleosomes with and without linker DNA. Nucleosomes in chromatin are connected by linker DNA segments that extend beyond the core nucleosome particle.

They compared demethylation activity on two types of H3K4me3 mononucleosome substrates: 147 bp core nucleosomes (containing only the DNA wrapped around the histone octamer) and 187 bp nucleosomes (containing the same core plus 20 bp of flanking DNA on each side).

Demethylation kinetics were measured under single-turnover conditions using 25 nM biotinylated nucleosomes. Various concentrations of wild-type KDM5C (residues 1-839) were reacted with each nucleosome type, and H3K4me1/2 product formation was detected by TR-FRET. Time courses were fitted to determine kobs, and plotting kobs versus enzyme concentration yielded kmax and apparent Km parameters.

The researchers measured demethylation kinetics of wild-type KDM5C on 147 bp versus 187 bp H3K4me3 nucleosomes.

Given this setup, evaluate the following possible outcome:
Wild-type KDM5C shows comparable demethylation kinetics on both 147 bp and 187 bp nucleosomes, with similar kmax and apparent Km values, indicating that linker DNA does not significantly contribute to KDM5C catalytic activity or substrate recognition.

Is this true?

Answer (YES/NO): YES